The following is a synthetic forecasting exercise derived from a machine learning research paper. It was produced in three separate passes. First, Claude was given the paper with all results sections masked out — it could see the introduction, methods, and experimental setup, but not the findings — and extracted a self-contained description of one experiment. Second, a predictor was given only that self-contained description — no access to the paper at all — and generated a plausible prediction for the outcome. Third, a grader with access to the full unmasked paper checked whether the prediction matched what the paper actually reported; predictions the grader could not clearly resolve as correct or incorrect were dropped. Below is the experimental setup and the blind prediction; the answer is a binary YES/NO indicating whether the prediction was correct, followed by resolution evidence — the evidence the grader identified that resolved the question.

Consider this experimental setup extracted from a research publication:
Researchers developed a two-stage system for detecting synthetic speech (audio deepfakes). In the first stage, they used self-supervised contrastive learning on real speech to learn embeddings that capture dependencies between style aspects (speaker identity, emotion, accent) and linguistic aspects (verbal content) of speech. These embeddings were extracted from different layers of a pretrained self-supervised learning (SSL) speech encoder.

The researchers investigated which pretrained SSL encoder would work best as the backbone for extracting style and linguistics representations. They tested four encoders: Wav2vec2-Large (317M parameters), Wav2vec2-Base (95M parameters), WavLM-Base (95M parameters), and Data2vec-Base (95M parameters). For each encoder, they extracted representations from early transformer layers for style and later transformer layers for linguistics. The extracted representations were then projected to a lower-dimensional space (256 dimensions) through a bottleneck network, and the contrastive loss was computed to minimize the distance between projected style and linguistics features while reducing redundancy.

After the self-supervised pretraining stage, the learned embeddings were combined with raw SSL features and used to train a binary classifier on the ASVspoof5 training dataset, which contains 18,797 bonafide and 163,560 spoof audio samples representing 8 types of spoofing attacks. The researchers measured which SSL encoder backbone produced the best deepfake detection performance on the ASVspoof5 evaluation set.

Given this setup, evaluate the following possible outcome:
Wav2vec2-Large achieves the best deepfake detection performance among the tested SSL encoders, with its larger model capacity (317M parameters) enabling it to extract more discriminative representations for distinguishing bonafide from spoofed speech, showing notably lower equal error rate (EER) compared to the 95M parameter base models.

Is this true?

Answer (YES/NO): NO